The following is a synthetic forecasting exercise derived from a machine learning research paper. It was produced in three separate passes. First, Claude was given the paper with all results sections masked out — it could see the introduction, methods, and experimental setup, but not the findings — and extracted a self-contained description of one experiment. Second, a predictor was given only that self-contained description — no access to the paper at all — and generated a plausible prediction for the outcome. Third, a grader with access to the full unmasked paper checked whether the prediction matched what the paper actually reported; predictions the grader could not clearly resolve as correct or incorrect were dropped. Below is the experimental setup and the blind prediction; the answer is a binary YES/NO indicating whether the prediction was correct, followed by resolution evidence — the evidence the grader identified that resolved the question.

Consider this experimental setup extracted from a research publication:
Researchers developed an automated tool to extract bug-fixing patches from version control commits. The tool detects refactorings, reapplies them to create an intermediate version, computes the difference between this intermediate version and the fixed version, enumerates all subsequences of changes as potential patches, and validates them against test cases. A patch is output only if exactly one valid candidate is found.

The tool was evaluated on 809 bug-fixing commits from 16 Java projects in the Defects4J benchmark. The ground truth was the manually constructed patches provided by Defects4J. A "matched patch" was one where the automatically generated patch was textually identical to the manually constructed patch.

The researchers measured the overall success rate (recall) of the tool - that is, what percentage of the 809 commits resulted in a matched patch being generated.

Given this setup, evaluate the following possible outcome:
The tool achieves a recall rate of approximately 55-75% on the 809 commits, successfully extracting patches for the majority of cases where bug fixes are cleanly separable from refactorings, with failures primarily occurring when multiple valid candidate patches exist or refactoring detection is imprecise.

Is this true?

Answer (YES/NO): NO